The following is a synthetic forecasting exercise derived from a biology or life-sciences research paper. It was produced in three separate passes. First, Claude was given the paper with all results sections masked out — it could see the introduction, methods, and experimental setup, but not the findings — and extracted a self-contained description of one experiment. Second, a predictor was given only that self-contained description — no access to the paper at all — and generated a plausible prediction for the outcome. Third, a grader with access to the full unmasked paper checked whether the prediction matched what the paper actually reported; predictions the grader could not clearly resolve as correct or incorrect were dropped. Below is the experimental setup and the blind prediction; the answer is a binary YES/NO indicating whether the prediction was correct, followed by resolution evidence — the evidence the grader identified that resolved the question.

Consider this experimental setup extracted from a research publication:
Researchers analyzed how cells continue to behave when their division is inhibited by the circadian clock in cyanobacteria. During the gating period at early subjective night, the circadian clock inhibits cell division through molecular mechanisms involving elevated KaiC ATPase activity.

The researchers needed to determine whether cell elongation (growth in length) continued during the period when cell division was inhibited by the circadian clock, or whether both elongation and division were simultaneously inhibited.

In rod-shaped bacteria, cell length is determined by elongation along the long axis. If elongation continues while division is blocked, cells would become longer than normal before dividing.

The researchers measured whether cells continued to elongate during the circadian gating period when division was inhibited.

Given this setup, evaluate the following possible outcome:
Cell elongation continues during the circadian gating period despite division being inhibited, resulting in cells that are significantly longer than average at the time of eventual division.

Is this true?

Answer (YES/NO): YES